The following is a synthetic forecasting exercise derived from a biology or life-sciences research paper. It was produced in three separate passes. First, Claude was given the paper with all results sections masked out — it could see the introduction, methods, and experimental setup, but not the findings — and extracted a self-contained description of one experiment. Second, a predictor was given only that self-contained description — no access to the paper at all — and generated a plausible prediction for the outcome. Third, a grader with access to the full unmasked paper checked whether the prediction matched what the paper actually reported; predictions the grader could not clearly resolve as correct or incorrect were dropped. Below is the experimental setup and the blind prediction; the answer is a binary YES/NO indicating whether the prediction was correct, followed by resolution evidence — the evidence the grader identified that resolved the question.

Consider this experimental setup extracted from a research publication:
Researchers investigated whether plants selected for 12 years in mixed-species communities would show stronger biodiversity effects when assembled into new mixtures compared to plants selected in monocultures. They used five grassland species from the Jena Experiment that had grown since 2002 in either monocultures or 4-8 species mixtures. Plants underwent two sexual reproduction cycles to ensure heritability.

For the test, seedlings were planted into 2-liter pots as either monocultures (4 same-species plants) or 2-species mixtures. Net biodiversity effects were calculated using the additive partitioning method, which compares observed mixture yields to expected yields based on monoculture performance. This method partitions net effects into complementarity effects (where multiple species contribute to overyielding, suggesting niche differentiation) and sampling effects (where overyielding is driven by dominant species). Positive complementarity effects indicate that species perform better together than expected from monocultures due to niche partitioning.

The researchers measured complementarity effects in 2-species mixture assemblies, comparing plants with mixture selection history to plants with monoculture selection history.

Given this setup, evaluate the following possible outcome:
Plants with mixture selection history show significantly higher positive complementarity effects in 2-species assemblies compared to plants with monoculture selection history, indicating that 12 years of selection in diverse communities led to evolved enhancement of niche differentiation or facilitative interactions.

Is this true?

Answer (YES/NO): NO